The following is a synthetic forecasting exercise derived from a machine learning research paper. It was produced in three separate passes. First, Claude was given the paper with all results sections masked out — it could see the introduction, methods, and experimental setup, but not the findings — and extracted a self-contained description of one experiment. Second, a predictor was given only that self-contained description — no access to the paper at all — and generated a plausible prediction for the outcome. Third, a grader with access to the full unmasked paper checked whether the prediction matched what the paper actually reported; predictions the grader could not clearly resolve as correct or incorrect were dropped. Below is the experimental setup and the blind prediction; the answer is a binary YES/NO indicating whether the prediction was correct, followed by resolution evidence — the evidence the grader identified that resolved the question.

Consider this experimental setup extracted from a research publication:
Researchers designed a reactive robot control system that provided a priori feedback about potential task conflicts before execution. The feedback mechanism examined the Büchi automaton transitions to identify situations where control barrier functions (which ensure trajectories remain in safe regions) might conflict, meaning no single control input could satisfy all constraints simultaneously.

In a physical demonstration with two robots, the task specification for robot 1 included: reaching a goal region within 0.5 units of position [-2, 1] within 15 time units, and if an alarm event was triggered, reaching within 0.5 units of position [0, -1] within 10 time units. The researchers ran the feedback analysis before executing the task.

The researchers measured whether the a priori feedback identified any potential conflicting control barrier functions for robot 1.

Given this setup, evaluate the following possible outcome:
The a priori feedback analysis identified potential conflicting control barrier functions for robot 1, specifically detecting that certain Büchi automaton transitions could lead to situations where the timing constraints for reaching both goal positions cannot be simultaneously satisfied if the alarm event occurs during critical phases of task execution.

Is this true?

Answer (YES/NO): YES